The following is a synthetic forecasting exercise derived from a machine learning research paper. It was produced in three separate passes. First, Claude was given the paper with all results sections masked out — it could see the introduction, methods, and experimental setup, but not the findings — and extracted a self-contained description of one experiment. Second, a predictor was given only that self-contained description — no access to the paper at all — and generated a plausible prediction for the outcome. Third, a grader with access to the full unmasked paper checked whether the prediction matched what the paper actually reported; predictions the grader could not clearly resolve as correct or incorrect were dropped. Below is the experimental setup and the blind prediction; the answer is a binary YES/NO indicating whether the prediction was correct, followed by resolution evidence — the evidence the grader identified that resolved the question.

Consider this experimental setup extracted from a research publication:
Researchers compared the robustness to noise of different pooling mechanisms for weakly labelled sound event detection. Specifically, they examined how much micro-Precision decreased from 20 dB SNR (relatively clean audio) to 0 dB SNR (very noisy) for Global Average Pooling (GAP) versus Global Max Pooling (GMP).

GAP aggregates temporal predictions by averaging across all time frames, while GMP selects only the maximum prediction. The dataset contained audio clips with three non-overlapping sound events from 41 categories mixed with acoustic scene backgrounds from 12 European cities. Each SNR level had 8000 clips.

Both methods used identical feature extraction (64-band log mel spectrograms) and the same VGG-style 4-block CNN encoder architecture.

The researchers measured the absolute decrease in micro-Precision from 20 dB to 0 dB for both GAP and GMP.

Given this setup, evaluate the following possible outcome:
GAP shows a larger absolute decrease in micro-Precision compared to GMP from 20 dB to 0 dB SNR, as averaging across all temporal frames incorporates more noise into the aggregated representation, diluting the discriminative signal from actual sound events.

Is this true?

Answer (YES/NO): YES